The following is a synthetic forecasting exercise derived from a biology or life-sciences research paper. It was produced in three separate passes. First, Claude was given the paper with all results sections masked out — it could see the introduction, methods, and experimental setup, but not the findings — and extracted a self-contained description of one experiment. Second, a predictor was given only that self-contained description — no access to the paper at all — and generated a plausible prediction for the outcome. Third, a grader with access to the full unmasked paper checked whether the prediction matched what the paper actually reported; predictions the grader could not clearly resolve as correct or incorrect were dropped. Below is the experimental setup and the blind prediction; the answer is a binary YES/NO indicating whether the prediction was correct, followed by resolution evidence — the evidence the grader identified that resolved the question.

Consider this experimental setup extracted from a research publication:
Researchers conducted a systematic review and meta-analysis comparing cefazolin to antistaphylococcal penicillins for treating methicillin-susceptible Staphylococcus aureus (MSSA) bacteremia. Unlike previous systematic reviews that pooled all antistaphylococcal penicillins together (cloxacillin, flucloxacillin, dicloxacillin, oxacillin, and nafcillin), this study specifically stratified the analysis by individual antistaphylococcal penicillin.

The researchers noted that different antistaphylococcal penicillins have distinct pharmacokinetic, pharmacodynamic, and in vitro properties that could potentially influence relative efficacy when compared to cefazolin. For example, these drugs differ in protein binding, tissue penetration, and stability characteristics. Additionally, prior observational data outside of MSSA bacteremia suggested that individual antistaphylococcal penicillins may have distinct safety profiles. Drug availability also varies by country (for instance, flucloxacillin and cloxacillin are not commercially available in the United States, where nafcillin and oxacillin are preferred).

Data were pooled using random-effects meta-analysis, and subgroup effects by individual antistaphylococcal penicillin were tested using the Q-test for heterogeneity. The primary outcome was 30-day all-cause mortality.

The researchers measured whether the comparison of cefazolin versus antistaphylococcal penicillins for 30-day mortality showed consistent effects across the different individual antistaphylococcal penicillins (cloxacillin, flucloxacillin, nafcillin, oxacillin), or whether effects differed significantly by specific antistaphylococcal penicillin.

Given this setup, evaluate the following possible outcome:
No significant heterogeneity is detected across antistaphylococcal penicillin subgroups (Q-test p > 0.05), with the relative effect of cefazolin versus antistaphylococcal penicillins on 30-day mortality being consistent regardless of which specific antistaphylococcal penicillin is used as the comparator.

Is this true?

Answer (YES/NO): YES